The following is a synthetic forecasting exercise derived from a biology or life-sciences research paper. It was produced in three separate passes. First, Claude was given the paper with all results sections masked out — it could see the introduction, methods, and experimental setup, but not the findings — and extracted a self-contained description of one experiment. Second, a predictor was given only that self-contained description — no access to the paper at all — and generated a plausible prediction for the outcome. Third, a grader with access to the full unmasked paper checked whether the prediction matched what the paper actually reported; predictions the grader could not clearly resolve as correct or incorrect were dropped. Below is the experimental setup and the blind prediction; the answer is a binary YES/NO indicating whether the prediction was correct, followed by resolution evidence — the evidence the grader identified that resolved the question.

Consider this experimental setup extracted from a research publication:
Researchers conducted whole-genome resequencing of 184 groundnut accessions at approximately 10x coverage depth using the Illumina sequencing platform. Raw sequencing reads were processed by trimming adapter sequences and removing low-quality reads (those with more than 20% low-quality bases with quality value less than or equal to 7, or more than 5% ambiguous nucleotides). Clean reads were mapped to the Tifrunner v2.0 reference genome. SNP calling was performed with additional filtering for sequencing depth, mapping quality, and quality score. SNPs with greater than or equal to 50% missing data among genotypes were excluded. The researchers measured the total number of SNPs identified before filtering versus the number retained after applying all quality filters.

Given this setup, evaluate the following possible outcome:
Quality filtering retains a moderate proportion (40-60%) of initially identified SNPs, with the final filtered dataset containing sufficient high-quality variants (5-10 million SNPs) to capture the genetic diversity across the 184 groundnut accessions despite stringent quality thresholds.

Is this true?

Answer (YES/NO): NO